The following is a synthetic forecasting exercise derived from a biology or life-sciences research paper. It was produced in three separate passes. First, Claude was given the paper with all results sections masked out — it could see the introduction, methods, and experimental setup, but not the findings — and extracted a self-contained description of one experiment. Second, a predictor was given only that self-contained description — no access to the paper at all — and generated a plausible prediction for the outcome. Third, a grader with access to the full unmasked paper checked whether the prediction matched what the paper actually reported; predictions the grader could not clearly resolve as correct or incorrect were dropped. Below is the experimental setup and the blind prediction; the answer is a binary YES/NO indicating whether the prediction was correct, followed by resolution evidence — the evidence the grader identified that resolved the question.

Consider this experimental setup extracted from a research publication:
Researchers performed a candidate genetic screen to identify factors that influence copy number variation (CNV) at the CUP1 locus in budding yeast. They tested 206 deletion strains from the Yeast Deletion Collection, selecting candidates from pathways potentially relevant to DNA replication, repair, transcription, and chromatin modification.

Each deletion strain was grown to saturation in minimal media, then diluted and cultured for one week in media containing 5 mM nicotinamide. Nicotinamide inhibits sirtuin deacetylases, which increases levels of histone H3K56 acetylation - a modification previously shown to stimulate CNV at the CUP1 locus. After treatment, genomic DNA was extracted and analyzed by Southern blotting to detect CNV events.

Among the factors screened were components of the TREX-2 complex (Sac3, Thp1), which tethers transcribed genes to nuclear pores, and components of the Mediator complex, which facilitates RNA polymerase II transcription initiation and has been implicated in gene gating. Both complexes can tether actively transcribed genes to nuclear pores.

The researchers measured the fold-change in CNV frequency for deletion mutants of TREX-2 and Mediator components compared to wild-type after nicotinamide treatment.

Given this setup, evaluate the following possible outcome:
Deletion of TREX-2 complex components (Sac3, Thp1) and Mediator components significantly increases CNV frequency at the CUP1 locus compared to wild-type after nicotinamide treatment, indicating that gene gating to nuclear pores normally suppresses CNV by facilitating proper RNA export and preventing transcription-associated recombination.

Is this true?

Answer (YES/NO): NO